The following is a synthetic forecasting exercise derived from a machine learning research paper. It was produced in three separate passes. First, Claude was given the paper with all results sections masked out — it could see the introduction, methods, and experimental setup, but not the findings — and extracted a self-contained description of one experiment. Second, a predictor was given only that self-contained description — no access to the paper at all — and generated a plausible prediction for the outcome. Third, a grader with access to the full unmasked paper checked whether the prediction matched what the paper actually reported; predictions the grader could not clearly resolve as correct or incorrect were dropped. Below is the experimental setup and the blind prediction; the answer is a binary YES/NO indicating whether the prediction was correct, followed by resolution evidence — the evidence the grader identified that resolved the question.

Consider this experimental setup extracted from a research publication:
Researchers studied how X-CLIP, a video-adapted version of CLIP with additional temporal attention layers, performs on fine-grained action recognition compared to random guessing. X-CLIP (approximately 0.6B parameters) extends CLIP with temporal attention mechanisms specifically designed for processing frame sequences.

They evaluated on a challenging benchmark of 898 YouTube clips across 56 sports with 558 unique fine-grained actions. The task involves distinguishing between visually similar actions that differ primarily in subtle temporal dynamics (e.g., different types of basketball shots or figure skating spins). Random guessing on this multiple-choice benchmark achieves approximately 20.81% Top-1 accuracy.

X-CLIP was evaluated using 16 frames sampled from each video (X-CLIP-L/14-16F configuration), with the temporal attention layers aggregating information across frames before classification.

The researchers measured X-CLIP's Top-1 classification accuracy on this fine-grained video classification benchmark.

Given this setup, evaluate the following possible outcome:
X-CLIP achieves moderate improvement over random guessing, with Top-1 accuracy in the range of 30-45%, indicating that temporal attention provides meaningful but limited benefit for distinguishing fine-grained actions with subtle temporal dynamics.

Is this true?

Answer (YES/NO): NO